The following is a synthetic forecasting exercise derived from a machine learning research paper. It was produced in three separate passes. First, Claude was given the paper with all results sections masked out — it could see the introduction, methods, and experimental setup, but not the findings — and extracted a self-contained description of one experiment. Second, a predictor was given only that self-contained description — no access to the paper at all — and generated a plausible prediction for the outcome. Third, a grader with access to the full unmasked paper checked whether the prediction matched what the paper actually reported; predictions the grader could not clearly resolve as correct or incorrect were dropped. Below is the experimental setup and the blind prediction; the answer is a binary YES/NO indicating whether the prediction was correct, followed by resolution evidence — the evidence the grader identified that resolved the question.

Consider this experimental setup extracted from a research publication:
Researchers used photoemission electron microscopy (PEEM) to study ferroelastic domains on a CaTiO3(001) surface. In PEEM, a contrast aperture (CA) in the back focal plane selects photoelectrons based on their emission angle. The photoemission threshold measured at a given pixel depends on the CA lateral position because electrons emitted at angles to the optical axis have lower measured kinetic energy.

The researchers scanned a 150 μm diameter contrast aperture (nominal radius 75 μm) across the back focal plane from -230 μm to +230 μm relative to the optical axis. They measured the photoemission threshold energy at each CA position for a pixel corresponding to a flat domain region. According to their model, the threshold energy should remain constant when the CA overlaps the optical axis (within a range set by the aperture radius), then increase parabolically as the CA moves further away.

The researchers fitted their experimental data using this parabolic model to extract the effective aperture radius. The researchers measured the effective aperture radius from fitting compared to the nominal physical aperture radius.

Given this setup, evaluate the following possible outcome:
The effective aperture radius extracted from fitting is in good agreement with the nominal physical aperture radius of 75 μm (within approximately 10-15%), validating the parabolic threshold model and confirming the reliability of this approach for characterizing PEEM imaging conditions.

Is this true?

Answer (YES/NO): NO